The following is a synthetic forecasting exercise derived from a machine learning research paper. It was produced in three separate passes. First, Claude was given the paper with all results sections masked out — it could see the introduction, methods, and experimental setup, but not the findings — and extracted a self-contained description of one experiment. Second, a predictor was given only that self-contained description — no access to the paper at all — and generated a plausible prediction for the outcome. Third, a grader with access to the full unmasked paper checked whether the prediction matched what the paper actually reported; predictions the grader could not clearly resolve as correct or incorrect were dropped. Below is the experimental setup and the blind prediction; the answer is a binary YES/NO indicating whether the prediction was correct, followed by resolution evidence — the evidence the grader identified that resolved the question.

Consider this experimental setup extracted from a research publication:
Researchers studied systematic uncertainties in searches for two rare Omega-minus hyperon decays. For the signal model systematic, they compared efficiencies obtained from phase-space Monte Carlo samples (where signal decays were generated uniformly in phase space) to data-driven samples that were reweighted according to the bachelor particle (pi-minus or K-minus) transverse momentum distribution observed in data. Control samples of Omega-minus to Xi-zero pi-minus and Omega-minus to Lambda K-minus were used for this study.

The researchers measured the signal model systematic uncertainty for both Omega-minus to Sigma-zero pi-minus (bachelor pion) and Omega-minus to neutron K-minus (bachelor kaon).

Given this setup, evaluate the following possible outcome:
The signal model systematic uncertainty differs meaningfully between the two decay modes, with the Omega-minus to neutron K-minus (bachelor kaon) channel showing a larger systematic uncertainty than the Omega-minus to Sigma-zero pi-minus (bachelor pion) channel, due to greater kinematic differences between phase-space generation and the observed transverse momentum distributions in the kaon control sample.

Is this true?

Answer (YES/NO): YES